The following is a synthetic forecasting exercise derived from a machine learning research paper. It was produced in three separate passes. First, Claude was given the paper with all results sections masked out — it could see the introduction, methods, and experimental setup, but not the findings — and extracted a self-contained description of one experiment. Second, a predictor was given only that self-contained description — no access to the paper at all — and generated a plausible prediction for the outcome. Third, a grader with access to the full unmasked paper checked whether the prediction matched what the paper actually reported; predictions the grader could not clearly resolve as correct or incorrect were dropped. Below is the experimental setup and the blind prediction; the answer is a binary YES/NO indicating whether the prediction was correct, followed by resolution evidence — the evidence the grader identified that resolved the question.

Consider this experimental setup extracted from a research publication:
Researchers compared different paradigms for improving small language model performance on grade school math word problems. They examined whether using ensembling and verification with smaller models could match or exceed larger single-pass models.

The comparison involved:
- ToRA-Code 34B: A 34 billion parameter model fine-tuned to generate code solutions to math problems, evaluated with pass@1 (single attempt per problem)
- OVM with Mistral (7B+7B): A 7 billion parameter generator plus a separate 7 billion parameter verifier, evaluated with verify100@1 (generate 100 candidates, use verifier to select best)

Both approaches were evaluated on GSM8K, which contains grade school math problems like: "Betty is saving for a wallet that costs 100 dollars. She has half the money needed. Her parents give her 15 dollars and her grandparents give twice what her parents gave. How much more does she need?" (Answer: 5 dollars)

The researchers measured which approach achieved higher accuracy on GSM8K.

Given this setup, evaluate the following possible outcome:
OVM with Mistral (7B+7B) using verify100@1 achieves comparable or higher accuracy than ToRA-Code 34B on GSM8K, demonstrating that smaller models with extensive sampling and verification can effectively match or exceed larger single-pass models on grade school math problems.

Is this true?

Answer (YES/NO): YES